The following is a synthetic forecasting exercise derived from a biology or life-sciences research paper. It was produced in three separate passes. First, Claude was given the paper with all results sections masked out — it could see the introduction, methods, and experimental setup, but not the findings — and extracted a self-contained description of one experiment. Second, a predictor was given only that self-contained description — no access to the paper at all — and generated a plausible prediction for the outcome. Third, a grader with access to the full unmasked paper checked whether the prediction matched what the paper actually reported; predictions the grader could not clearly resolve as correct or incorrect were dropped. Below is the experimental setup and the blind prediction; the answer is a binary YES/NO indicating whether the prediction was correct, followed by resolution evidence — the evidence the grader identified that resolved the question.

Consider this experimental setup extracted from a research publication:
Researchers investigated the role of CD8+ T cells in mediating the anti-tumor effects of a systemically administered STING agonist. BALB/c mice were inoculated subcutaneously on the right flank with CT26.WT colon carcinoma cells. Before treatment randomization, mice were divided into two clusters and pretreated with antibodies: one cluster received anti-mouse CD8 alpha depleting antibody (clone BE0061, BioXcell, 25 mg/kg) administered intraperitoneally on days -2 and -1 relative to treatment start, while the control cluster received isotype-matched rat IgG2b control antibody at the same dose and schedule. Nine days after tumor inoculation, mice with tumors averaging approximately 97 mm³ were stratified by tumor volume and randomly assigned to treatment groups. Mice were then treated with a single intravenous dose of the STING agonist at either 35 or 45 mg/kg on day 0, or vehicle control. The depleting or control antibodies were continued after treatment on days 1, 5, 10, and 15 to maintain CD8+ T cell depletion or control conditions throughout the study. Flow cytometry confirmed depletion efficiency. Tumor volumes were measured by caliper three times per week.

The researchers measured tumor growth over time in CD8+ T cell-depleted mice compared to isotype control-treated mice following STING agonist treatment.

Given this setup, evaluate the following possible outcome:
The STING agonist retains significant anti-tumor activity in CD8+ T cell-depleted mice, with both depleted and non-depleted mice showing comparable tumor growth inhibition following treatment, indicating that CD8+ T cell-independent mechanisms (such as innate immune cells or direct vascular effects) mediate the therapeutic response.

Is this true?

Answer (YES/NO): NO